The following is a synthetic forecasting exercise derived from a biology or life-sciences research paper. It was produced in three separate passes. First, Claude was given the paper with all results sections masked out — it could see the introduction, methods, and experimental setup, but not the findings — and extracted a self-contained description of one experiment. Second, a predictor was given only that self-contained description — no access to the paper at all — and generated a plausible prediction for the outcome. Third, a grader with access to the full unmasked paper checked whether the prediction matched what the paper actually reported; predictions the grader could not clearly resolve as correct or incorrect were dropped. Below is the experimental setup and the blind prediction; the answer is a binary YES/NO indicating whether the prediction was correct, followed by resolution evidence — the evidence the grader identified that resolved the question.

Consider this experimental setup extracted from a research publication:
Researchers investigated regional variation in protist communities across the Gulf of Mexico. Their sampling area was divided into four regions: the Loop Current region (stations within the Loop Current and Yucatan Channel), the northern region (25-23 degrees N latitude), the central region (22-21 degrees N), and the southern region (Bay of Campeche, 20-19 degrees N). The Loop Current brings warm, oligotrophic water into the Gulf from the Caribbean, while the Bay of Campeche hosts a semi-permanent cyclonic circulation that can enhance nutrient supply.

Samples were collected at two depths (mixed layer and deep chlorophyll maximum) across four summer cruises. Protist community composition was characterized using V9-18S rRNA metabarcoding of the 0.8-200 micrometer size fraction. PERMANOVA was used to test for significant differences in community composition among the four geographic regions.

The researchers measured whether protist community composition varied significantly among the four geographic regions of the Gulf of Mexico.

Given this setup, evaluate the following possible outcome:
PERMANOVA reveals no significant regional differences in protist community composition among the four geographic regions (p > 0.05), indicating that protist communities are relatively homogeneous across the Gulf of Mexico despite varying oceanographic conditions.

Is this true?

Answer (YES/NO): NO